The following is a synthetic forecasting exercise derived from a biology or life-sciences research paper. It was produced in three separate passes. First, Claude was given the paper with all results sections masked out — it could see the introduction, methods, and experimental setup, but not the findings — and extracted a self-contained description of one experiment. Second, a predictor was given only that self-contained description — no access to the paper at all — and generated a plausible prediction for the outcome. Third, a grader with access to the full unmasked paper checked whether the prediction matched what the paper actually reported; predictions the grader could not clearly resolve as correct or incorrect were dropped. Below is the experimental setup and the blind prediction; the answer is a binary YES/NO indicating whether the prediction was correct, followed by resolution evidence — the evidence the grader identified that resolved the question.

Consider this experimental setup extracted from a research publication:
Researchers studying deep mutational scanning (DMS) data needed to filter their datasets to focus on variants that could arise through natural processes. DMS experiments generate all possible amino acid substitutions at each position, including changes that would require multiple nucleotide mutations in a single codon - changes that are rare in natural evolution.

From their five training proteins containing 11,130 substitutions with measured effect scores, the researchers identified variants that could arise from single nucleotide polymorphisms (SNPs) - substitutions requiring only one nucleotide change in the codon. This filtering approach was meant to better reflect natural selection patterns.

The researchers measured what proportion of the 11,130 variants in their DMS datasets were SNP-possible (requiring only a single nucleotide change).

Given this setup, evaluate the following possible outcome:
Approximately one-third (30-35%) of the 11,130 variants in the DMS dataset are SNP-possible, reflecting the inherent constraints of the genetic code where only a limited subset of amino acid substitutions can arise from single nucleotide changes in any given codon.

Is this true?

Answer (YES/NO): NO